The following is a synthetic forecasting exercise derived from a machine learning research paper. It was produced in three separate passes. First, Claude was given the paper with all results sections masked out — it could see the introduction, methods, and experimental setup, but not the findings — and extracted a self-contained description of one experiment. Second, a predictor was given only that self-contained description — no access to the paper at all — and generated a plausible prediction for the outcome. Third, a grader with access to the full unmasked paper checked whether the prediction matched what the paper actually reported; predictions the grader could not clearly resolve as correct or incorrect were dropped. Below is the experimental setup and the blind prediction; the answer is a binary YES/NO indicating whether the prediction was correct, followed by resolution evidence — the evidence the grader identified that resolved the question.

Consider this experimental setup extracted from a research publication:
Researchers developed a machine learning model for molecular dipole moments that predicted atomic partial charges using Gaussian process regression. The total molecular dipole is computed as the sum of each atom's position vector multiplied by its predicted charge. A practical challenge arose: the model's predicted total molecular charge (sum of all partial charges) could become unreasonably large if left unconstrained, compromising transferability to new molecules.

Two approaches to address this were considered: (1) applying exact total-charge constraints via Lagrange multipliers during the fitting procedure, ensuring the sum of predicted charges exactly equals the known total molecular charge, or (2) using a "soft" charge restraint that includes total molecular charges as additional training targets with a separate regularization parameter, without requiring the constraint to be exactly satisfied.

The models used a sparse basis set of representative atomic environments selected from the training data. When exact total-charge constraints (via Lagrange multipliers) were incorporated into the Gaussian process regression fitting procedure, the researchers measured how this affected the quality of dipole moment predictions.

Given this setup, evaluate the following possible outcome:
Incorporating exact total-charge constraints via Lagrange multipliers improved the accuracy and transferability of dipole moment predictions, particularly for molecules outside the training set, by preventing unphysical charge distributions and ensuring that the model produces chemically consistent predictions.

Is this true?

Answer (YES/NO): NO